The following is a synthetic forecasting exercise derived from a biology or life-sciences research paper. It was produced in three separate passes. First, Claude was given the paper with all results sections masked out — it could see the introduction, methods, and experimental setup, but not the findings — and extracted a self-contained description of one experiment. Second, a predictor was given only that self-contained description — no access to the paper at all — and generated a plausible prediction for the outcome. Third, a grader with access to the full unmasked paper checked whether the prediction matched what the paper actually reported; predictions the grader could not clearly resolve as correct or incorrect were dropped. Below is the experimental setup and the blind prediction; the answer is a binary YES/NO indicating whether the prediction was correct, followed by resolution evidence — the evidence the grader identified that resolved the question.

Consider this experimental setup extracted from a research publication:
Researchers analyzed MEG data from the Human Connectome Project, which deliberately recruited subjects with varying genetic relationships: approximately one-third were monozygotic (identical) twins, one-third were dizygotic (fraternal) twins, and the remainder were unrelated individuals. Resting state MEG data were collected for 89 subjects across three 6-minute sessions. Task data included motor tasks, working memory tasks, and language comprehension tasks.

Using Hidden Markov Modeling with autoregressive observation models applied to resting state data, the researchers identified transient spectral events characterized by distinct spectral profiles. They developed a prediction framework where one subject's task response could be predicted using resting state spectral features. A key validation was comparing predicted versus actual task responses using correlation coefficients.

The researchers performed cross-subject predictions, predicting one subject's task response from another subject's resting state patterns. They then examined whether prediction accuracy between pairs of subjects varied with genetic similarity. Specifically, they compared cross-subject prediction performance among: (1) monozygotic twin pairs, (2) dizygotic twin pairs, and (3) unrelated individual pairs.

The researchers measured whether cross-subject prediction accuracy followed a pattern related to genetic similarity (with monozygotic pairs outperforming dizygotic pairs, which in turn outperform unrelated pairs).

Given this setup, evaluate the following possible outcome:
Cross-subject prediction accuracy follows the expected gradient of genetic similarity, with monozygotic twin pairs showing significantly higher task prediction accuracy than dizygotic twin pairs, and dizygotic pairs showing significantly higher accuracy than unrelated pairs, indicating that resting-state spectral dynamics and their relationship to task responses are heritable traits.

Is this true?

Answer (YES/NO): NO